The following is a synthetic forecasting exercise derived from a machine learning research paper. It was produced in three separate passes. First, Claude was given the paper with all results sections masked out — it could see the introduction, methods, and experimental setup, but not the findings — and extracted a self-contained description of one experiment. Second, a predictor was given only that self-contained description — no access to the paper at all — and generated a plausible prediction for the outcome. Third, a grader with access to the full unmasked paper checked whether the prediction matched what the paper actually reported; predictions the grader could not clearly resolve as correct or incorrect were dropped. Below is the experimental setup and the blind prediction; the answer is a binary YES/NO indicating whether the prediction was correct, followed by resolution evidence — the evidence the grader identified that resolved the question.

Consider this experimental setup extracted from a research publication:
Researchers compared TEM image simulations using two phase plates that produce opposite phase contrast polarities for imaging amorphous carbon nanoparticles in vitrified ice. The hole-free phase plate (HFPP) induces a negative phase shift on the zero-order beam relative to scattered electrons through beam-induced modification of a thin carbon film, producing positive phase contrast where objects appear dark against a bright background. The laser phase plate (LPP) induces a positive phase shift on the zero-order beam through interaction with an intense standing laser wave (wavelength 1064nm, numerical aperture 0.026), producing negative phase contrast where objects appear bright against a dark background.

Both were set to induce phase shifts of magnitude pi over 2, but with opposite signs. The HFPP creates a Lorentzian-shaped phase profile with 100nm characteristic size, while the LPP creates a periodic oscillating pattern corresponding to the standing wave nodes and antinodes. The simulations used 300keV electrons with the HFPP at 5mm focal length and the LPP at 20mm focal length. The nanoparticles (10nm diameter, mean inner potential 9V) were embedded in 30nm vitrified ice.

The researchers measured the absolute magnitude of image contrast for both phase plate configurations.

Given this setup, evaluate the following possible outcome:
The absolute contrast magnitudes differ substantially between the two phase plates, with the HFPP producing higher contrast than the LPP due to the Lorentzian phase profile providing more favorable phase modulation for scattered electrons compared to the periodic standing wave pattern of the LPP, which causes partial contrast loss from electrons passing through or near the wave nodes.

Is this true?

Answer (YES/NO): YES